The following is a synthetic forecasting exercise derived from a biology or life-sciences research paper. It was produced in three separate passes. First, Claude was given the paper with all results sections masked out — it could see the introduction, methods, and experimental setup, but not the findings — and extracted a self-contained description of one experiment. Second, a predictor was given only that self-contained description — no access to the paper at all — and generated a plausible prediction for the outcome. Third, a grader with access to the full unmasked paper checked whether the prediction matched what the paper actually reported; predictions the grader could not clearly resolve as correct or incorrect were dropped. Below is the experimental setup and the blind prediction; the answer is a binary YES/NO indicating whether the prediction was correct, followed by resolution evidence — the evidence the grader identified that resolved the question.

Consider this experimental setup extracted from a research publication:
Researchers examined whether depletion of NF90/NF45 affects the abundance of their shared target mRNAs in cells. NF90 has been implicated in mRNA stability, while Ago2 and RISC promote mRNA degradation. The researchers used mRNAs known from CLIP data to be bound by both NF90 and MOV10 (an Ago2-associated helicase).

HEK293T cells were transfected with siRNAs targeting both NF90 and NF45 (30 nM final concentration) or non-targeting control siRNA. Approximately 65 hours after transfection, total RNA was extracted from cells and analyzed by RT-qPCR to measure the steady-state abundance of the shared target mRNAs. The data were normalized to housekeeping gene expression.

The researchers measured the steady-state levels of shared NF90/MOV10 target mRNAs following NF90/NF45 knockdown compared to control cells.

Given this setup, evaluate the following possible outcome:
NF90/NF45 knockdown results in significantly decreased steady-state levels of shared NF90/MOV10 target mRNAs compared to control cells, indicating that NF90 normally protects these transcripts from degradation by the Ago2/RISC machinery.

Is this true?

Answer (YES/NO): YES